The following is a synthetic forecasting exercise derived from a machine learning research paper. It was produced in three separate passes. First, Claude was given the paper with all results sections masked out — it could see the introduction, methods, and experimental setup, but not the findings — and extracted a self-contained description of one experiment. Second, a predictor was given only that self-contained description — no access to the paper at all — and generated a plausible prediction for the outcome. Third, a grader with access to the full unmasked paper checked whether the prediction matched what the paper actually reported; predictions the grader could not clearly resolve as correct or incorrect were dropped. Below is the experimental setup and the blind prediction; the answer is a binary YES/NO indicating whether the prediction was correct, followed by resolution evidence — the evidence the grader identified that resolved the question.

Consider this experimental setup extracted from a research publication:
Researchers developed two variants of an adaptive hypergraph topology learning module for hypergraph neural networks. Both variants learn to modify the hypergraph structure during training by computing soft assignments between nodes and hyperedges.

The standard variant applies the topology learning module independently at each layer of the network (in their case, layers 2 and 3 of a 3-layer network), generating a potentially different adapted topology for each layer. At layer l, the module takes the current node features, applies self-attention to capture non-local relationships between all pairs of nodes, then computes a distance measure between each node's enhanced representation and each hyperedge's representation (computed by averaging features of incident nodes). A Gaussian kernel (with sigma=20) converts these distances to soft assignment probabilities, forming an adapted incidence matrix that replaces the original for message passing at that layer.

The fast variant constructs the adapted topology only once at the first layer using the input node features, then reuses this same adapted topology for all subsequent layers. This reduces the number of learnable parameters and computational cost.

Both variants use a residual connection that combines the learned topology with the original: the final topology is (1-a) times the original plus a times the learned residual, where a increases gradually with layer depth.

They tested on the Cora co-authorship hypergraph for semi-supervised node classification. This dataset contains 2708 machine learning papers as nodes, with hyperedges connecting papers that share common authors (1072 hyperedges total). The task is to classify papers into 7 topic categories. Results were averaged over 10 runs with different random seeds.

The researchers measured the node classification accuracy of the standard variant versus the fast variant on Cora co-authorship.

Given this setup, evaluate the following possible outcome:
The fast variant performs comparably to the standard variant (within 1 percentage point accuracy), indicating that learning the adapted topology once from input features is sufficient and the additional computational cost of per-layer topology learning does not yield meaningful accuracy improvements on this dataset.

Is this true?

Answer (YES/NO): YES